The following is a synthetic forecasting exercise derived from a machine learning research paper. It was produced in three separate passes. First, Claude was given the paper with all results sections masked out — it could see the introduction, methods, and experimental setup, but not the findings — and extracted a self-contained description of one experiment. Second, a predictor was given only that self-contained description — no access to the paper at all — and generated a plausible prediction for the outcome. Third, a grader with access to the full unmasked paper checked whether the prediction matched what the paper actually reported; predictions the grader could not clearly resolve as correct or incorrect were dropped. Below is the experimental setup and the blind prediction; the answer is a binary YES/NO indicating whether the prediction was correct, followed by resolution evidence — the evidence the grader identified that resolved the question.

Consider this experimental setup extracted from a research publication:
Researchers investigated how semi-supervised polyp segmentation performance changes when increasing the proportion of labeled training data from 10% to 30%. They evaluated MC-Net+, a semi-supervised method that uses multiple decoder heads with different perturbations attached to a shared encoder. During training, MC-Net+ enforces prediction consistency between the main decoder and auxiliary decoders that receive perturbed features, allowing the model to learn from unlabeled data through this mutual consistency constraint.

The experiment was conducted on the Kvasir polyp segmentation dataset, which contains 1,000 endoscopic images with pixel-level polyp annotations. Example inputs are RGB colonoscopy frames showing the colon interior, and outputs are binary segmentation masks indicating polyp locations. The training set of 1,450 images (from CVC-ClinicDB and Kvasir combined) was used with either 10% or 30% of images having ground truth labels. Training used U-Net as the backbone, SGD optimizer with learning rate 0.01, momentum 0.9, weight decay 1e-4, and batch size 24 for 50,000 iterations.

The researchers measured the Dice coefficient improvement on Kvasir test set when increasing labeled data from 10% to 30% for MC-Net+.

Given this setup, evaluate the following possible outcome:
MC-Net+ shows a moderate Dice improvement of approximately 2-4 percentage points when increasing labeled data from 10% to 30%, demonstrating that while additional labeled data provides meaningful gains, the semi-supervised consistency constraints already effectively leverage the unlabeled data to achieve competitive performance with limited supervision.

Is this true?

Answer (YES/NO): NO